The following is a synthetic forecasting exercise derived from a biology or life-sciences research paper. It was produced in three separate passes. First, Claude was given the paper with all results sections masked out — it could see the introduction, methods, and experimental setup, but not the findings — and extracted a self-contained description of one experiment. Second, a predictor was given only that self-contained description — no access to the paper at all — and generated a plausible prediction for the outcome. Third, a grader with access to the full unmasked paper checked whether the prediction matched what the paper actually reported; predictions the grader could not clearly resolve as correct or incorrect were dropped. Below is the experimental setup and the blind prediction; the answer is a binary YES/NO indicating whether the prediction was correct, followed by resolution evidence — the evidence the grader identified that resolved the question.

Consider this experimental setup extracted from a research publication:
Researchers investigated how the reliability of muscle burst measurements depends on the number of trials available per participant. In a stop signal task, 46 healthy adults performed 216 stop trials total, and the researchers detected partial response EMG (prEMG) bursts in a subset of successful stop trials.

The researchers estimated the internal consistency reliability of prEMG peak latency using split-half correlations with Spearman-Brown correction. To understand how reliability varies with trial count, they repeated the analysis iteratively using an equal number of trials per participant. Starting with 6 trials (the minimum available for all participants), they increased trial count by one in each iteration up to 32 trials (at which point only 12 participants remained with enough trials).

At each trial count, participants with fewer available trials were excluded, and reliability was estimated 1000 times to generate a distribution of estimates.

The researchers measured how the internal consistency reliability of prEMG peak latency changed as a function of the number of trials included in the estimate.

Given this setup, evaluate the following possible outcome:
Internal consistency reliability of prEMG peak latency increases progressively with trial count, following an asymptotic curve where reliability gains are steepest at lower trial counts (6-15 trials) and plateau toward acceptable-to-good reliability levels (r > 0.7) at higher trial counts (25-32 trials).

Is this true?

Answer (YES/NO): NO